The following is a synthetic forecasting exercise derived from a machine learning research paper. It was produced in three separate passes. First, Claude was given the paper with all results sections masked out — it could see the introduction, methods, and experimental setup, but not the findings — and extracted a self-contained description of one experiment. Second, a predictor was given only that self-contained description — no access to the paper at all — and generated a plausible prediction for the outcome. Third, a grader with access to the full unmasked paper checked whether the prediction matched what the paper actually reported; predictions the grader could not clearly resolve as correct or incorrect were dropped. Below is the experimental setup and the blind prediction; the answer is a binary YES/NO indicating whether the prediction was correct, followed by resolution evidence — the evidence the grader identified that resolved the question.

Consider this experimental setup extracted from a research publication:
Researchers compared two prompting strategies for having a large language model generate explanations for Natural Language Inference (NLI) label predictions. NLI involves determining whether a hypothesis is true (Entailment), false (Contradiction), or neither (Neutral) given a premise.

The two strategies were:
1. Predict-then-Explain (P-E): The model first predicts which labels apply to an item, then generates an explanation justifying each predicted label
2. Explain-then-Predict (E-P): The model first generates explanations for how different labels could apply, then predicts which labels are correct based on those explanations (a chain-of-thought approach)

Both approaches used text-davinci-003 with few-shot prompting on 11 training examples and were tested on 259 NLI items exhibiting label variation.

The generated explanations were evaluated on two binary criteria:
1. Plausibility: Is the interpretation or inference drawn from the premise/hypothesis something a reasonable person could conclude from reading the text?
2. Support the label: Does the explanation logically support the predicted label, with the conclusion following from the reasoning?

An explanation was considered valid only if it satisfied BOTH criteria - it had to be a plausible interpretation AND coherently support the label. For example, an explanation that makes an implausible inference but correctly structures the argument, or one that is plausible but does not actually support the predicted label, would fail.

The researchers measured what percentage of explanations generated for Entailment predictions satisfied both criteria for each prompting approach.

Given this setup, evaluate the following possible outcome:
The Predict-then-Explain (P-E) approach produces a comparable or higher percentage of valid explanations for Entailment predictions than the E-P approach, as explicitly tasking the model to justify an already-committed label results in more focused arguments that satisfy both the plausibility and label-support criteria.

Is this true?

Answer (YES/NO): YES